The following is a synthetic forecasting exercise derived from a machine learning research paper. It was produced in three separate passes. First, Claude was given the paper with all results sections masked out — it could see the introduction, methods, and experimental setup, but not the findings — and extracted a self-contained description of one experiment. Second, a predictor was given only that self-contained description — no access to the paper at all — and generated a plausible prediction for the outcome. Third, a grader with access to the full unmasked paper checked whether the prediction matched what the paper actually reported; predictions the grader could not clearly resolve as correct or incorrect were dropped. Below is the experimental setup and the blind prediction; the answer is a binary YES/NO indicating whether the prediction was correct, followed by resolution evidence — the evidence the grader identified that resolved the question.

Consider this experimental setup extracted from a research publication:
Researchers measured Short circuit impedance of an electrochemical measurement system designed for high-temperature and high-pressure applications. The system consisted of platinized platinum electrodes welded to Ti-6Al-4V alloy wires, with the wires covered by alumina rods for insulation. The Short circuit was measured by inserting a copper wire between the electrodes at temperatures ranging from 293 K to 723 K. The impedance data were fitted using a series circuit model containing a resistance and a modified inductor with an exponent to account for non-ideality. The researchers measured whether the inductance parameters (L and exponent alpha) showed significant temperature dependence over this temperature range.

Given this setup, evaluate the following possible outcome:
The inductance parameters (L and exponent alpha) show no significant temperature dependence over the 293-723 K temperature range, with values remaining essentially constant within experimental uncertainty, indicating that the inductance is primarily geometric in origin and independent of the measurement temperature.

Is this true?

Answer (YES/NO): YES